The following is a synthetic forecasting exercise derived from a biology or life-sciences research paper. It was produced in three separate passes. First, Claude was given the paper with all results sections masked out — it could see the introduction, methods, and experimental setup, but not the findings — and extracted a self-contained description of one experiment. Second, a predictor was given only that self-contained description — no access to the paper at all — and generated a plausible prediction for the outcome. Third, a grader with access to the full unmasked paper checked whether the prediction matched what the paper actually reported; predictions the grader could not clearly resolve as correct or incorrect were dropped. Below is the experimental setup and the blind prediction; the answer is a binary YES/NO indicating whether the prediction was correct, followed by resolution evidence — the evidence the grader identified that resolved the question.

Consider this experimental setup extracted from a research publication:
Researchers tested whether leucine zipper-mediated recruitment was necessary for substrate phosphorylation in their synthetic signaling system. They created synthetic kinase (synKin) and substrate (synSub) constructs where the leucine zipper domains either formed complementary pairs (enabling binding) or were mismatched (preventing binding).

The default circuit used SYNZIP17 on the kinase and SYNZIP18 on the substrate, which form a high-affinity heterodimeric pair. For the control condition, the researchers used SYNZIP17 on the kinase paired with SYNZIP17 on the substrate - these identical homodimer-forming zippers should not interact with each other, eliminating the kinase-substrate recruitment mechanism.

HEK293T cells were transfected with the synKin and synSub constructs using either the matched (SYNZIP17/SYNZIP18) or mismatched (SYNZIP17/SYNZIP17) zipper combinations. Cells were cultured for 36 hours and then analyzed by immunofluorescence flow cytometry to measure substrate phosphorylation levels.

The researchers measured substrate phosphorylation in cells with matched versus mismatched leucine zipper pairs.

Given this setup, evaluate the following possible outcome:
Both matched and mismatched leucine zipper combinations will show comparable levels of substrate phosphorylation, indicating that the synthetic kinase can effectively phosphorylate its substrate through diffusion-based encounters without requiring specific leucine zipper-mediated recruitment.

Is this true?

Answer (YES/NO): NO